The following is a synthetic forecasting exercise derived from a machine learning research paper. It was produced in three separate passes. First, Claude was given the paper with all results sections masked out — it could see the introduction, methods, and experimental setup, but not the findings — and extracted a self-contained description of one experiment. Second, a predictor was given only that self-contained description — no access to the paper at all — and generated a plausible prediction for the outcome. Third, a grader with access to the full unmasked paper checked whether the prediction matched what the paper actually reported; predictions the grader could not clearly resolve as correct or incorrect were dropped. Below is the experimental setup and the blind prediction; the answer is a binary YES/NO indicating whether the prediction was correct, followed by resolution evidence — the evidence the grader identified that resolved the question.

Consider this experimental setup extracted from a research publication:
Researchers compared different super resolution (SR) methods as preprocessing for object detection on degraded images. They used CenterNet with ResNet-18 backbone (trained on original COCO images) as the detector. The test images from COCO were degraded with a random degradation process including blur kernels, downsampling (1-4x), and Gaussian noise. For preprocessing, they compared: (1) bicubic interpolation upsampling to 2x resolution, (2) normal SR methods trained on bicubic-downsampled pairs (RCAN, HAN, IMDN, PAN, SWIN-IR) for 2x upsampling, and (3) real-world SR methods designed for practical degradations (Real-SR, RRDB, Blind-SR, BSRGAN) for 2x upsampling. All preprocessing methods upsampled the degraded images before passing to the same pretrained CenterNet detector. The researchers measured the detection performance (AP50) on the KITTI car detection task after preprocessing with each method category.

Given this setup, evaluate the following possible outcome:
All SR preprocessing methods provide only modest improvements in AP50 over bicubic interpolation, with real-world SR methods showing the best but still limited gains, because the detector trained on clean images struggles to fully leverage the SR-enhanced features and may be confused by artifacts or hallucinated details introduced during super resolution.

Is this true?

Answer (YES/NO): NO